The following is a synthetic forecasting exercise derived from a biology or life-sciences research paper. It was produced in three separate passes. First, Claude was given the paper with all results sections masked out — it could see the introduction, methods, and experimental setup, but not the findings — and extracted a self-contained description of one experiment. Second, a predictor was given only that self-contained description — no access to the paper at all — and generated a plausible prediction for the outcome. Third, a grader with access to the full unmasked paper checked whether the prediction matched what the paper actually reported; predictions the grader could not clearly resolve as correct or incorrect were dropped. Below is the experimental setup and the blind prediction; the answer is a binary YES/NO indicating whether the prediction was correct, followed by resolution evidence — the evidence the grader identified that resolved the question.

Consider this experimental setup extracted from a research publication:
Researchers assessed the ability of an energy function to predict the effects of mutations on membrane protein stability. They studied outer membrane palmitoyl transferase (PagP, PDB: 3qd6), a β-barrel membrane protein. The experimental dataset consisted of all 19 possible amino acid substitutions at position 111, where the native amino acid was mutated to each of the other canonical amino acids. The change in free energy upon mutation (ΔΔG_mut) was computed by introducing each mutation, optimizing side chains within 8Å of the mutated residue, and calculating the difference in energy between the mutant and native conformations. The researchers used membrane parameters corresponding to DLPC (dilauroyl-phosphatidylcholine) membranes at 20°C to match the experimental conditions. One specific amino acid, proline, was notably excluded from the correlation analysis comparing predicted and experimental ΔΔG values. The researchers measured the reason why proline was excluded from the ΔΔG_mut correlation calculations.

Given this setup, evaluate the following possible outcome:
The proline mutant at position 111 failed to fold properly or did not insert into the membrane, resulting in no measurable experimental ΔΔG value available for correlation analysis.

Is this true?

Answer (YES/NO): NO